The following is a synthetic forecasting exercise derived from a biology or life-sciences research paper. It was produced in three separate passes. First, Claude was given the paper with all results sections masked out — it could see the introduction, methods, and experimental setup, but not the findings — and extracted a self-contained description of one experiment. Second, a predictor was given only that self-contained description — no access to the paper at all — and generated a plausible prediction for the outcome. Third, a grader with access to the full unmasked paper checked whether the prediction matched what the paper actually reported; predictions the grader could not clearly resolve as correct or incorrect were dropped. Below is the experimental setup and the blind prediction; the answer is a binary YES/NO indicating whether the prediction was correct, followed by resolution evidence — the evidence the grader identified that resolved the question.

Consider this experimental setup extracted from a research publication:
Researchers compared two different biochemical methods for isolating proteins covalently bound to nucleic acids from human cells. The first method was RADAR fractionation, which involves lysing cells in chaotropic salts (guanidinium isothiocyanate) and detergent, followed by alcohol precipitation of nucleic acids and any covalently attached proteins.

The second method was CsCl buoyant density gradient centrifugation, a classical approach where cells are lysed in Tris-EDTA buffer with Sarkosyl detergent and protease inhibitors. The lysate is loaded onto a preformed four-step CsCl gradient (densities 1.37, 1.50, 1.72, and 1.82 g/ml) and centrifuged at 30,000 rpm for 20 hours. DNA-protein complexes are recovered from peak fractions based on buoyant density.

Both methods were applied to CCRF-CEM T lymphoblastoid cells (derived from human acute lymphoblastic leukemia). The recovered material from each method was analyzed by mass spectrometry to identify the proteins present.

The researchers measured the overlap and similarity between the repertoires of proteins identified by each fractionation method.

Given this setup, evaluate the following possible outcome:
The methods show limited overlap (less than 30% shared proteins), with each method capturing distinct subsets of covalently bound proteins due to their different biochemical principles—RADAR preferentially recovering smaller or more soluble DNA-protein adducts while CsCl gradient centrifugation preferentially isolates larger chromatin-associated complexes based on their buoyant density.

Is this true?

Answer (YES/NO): NO